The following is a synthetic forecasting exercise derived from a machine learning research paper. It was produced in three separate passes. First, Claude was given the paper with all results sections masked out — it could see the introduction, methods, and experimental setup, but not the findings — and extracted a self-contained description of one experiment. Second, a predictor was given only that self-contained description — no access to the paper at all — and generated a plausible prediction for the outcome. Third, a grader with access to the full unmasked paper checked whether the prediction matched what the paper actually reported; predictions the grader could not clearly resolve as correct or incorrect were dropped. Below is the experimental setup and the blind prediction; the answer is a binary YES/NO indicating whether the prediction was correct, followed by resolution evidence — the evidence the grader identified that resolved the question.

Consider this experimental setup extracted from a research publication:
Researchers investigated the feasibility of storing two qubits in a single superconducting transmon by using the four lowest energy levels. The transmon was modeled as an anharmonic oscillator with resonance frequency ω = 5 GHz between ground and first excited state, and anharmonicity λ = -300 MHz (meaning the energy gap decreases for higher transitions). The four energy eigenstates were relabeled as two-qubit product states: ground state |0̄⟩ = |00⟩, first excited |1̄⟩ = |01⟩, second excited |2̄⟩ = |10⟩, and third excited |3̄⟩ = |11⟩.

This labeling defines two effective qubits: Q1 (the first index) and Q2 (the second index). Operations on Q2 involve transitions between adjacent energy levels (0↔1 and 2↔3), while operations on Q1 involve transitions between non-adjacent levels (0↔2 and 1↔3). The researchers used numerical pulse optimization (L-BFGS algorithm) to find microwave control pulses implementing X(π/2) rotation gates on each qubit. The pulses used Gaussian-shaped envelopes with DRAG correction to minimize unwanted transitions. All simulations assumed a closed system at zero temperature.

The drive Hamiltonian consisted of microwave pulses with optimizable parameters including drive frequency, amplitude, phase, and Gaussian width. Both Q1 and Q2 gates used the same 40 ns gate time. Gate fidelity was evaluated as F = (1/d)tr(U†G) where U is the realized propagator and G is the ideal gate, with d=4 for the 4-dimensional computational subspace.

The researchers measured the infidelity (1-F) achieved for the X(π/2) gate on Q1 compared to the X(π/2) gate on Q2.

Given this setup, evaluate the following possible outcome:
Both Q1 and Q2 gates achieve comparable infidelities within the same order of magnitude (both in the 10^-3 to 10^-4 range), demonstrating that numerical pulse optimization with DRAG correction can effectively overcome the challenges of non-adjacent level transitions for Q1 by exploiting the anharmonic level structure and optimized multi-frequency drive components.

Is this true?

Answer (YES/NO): NO